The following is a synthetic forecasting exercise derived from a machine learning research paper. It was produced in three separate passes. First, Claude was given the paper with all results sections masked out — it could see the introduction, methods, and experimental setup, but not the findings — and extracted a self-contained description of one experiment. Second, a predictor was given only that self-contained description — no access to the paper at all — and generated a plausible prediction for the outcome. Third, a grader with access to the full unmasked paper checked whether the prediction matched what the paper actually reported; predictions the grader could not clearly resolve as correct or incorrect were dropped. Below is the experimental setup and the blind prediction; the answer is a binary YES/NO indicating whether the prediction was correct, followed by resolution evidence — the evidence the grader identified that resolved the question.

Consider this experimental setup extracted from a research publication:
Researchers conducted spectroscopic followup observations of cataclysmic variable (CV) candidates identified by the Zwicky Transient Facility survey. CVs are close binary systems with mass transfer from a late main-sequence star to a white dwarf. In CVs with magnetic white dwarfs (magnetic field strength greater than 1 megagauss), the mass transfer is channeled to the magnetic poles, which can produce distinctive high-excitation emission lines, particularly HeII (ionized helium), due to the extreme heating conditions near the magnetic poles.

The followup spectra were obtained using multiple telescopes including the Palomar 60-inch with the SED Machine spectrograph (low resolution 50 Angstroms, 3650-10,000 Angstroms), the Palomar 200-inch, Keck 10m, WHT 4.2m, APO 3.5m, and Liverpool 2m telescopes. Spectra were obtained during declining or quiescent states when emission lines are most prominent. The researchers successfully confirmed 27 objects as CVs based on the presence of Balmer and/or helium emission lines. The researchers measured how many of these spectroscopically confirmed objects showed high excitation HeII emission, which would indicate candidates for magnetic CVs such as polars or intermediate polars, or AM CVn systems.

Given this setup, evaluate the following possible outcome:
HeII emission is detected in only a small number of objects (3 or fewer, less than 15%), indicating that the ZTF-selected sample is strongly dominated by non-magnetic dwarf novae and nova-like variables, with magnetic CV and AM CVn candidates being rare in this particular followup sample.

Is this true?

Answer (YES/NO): NO